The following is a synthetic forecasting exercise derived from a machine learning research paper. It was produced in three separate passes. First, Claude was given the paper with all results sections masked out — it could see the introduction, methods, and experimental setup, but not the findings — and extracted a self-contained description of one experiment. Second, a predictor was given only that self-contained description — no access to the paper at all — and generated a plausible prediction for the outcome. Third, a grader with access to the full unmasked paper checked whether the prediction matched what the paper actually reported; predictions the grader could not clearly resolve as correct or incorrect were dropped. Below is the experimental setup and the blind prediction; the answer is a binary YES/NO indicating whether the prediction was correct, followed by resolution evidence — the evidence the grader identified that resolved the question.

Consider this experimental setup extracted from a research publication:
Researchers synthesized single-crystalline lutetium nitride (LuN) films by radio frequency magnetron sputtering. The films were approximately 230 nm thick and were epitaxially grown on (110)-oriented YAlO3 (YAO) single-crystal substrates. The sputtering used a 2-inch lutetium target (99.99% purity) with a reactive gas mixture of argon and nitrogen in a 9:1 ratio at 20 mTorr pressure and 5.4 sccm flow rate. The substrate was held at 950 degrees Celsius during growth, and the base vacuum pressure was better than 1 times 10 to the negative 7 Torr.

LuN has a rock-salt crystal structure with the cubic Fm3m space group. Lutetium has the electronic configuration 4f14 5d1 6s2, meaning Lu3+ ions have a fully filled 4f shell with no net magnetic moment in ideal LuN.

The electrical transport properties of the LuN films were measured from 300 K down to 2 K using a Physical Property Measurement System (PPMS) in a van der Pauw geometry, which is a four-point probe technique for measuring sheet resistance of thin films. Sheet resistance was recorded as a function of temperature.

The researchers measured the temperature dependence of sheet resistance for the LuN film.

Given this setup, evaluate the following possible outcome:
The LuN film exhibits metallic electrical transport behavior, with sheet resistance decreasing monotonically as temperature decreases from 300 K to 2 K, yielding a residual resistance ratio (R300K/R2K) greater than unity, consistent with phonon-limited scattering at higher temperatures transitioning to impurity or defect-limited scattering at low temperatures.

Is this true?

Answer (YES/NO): NO